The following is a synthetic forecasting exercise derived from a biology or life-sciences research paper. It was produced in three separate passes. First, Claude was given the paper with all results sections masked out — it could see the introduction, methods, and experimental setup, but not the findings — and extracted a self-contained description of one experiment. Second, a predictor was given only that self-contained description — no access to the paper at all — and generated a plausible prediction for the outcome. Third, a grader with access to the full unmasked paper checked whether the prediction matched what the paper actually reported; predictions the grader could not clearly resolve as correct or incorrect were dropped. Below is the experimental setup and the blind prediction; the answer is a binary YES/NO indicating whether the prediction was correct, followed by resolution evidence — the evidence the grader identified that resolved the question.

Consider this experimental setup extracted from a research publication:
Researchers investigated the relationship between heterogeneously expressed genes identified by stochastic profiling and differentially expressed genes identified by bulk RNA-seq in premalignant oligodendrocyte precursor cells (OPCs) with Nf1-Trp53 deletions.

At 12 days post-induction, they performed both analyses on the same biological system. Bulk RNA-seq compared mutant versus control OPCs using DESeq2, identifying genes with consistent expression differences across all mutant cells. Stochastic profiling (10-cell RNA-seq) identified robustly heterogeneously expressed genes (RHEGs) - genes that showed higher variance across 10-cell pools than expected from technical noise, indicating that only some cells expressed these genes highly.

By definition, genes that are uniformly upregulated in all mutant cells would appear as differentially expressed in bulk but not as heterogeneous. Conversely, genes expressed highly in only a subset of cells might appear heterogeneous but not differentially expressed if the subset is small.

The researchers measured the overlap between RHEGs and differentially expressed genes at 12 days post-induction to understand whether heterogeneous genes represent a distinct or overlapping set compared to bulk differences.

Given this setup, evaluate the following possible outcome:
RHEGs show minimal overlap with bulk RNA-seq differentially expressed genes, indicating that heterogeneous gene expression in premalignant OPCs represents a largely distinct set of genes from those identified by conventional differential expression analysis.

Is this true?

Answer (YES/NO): YES